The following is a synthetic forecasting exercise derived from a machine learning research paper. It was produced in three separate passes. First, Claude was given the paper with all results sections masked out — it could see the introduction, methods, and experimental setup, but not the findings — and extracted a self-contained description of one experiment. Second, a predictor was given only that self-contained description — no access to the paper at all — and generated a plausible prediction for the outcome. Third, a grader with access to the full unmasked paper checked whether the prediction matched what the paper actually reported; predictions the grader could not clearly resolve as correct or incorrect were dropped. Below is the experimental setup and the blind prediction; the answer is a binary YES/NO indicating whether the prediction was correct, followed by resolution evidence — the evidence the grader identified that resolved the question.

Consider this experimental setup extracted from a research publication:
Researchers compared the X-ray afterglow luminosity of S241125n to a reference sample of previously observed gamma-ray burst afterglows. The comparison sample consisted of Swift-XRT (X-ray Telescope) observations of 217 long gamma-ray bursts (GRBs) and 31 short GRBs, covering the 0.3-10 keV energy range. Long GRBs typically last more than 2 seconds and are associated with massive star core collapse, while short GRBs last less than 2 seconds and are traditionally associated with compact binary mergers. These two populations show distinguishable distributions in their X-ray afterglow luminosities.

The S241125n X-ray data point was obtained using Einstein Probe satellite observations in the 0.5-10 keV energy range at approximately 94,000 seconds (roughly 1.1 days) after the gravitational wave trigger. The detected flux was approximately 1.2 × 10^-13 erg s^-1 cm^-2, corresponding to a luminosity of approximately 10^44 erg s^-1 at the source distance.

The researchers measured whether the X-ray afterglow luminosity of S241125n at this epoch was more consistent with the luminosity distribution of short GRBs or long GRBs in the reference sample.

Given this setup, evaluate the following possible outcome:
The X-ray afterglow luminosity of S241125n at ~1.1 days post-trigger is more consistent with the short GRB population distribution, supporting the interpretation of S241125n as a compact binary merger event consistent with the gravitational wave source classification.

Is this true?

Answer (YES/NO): YES